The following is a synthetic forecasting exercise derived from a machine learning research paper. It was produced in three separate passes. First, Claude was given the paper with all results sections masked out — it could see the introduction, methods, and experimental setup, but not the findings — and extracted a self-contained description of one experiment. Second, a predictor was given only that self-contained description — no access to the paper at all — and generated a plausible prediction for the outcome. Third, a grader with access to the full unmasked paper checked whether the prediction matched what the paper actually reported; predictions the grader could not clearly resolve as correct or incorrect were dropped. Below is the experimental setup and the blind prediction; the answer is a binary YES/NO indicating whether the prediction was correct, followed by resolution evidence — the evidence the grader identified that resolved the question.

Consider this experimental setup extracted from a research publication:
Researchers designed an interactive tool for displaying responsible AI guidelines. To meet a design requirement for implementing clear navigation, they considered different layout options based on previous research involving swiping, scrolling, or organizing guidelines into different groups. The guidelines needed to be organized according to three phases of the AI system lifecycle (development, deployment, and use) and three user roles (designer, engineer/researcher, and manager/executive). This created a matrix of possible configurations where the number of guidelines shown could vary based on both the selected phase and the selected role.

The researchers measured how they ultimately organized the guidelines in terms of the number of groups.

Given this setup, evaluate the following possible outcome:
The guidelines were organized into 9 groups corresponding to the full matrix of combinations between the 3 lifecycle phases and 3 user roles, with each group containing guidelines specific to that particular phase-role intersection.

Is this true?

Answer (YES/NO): YES